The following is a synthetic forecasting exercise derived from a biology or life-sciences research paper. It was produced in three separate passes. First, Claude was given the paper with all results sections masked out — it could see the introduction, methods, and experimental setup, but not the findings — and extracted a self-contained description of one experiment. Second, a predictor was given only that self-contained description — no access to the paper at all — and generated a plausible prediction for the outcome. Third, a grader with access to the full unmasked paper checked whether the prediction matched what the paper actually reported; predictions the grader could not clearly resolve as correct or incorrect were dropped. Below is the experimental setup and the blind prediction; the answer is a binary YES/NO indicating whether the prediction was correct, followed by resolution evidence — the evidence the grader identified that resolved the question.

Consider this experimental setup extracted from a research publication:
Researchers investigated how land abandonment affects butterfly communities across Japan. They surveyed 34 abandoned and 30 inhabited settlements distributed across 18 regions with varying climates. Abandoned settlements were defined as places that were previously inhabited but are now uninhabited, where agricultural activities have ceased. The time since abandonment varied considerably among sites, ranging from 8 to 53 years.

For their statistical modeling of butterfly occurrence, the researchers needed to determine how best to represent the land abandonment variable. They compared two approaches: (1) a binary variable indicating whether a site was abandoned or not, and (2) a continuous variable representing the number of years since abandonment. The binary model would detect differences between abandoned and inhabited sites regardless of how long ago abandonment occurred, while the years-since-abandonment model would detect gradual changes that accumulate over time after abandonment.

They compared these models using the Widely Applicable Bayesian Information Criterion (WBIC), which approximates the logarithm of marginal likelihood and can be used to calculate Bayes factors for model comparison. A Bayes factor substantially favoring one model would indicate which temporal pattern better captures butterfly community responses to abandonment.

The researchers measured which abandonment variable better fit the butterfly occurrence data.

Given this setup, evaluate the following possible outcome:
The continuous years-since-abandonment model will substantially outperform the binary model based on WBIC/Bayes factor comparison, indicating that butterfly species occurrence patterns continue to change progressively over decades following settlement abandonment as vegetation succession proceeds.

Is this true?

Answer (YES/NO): NO